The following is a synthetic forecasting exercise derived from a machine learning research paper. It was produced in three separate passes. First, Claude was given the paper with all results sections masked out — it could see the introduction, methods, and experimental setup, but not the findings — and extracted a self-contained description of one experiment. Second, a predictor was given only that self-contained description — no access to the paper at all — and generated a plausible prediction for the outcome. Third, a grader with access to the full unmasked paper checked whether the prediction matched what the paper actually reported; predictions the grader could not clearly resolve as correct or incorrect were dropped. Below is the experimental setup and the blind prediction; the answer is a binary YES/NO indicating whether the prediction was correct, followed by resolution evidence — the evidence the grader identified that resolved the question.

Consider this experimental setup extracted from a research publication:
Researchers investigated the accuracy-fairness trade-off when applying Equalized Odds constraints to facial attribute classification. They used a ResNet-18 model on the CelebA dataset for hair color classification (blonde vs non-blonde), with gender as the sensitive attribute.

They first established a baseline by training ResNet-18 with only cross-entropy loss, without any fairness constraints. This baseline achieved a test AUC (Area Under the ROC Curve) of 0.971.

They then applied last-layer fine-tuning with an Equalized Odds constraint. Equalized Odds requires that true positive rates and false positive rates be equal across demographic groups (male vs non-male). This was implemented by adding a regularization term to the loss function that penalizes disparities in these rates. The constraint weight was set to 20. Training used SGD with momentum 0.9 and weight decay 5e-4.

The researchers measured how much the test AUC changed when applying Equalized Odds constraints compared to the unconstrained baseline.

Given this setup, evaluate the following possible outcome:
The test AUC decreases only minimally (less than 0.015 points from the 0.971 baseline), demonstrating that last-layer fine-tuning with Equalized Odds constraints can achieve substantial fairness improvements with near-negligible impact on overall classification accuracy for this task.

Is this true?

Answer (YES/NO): NO